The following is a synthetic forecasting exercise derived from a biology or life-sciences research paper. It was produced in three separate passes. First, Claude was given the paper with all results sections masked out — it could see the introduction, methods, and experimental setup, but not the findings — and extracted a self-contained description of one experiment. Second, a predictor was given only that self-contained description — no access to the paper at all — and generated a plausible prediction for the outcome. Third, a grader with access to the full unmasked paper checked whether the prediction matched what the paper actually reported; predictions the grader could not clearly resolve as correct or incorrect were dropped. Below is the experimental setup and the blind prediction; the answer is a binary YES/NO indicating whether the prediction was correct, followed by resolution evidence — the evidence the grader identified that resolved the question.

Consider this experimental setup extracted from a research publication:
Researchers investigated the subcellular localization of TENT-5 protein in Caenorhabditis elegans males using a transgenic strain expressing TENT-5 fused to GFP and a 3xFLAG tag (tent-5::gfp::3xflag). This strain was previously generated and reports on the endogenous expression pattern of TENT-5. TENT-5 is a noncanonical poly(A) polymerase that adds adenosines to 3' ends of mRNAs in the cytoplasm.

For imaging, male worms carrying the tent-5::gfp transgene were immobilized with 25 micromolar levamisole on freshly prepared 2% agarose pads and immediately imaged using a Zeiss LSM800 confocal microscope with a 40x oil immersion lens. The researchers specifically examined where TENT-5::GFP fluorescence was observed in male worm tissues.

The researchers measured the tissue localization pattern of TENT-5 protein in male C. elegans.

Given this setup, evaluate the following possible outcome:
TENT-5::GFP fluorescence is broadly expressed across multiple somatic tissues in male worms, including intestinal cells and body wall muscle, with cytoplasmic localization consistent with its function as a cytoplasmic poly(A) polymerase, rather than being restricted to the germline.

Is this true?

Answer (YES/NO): NO